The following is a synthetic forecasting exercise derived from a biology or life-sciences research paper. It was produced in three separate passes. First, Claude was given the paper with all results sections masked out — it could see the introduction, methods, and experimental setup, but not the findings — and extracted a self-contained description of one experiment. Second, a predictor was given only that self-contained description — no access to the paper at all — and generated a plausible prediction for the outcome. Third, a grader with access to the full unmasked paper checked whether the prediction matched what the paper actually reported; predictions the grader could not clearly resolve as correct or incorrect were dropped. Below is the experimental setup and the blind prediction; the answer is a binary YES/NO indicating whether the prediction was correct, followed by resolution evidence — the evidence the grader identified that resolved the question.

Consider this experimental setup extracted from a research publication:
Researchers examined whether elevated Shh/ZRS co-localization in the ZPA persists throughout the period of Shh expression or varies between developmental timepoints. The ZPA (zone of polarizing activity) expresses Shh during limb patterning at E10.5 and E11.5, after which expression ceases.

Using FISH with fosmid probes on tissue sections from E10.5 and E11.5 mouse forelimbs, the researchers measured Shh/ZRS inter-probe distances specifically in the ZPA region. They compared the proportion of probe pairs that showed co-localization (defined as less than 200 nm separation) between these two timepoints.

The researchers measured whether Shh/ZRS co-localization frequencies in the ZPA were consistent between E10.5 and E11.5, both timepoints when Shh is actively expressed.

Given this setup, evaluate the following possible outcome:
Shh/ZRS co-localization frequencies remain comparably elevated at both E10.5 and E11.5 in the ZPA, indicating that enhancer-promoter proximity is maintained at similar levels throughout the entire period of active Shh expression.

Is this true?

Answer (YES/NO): YES